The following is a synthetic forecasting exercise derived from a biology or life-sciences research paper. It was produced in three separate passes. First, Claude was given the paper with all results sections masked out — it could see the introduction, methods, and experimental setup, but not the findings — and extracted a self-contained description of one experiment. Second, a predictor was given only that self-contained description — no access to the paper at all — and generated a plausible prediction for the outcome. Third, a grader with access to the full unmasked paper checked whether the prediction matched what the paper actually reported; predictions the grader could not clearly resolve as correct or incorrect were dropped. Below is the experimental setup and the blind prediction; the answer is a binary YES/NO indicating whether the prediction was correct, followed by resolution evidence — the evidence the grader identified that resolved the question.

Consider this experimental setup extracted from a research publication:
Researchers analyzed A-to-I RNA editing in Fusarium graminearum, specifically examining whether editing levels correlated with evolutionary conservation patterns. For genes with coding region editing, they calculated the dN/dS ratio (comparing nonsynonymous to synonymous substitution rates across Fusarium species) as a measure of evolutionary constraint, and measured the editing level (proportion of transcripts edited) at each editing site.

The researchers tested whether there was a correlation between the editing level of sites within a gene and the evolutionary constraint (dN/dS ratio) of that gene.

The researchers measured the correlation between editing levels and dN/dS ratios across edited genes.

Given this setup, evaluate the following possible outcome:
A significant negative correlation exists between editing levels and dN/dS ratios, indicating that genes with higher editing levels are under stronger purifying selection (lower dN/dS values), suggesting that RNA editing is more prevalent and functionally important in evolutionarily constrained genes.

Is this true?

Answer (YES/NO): NO